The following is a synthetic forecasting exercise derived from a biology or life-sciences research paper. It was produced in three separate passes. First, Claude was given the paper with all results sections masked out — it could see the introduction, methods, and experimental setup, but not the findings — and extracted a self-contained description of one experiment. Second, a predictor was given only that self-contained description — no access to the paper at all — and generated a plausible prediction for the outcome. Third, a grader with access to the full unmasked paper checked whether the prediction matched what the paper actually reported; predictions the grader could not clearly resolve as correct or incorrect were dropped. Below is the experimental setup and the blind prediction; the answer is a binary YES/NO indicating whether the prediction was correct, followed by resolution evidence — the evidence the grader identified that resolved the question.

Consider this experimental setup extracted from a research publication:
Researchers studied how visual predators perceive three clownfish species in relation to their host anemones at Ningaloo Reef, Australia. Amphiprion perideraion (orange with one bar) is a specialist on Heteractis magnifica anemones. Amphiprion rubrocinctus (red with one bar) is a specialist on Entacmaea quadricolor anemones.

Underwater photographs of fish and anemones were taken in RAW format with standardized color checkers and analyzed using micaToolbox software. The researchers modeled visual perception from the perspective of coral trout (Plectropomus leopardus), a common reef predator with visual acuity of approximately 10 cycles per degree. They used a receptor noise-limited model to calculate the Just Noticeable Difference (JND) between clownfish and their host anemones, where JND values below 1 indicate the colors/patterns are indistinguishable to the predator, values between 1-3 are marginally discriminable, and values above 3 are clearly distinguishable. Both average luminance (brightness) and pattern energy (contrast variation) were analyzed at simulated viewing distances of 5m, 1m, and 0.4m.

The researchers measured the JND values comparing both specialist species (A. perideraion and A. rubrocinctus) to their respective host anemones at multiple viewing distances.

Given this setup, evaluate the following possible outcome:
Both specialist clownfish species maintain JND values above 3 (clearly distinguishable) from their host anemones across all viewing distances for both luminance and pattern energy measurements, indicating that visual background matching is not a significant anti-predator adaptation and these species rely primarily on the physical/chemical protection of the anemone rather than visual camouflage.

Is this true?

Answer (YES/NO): NO